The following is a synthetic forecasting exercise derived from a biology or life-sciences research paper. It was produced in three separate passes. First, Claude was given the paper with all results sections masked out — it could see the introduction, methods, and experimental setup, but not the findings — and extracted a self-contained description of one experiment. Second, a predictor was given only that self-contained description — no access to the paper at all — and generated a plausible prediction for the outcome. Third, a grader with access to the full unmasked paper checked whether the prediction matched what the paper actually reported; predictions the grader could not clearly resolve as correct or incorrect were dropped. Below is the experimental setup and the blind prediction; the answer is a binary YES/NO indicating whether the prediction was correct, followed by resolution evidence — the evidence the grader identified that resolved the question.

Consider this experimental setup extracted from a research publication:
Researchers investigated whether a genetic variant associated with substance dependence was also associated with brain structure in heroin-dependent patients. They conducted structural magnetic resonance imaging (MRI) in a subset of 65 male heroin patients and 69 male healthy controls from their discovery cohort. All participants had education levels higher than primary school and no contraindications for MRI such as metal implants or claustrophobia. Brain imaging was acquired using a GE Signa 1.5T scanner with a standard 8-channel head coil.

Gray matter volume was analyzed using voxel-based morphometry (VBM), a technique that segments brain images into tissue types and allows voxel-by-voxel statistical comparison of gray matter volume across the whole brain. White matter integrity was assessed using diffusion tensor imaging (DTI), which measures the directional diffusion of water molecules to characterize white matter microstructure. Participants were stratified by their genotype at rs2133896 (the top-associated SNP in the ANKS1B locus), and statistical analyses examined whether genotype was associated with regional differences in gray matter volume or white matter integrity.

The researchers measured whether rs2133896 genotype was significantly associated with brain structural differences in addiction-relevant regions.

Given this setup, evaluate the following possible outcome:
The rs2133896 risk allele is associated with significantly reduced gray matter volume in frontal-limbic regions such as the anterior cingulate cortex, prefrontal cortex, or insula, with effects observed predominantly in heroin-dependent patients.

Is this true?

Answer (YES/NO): NO